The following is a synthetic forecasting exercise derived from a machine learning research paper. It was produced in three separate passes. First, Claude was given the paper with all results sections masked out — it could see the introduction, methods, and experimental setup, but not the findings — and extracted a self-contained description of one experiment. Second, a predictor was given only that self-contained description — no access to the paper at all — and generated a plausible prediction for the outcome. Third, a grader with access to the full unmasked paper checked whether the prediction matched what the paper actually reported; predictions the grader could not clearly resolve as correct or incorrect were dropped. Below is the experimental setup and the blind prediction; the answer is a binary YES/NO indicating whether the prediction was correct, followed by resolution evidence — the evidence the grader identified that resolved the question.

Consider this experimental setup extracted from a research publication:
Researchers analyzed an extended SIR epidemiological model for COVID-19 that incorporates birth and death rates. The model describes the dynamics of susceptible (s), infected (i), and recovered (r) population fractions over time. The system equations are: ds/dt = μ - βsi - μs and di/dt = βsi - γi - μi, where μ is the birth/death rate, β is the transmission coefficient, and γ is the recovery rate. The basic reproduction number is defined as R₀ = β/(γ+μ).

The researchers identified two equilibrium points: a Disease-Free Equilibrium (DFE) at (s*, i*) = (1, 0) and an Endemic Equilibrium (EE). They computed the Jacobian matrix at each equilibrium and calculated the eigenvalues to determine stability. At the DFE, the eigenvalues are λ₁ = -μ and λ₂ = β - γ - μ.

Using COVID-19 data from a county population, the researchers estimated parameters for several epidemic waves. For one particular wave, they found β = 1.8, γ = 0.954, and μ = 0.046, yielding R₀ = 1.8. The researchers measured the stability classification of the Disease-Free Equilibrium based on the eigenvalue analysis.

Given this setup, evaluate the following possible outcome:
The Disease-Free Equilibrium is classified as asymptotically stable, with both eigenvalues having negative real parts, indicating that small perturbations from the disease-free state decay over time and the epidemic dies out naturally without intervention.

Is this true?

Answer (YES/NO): NO